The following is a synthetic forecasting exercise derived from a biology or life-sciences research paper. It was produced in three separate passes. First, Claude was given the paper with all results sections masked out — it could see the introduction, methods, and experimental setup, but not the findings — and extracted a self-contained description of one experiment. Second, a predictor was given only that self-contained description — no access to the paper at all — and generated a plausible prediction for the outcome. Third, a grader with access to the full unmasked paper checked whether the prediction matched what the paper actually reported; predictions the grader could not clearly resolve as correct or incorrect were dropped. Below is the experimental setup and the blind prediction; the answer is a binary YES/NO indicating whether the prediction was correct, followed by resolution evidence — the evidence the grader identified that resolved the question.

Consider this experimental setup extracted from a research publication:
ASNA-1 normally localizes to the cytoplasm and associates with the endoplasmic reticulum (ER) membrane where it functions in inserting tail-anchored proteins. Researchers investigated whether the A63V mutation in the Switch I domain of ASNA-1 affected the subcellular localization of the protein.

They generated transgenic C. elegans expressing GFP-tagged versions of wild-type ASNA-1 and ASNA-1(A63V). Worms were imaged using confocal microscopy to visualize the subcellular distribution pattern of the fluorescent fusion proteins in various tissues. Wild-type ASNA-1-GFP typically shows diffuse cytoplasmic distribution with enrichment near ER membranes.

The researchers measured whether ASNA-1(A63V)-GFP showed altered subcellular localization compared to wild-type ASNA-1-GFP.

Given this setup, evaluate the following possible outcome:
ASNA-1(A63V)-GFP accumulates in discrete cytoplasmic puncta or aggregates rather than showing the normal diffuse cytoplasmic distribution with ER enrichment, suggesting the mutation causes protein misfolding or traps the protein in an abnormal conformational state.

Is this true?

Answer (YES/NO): NO